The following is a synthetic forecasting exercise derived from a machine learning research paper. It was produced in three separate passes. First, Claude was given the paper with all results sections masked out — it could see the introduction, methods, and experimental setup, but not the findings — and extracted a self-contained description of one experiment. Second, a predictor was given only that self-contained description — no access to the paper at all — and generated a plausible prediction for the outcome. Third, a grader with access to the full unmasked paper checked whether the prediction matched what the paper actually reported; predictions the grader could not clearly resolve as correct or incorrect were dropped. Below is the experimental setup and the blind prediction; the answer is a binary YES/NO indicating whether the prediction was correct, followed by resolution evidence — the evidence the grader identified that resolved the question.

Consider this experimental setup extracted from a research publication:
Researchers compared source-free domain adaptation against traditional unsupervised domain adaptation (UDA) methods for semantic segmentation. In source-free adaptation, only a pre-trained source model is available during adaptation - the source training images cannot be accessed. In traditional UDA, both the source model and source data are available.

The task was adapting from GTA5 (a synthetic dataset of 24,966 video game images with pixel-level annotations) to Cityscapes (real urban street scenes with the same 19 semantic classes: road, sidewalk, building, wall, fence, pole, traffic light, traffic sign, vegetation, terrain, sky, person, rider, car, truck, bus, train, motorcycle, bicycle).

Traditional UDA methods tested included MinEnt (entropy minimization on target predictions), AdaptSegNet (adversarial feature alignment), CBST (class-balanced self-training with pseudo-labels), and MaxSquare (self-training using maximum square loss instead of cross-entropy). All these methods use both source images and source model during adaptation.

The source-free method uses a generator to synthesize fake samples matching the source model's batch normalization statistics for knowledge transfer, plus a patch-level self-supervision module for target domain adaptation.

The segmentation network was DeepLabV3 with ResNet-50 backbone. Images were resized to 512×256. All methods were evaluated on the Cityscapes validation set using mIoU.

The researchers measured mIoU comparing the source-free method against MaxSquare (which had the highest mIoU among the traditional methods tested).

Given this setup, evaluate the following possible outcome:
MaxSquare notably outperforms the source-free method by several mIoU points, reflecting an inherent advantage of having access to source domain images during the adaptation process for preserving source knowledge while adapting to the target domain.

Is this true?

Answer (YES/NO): NO